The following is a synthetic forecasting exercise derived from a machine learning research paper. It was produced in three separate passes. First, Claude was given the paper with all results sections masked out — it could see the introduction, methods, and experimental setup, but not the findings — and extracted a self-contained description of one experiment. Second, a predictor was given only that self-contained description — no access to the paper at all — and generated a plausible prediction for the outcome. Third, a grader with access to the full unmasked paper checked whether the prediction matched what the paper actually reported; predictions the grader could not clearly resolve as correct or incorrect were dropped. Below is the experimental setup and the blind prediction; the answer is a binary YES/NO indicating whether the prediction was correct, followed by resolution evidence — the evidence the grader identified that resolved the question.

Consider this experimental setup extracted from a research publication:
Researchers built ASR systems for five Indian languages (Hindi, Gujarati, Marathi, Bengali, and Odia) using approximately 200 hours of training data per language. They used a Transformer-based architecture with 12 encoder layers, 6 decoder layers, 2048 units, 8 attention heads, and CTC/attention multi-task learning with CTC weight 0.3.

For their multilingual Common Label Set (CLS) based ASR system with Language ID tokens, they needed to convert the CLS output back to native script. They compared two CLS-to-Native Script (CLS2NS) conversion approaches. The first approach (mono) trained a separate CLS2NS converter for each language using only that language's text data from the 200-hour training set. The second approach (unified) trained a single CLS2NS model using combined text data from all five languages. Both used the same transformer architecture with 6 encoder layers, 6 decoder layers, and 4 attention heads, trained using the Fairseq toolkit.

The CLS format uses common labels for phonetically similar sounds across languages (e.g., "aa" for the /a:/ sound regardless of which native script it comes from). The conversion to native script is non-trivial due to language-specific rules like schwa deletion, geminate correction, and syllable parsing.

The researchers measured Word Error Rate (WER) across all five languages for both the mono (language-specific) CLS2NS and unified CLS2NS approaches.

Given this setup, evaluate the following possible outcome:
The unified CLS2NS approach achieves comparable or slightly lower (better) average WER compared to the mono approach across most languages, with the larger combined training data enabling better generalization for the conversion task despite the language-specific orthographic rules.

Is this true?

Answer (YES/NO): NO